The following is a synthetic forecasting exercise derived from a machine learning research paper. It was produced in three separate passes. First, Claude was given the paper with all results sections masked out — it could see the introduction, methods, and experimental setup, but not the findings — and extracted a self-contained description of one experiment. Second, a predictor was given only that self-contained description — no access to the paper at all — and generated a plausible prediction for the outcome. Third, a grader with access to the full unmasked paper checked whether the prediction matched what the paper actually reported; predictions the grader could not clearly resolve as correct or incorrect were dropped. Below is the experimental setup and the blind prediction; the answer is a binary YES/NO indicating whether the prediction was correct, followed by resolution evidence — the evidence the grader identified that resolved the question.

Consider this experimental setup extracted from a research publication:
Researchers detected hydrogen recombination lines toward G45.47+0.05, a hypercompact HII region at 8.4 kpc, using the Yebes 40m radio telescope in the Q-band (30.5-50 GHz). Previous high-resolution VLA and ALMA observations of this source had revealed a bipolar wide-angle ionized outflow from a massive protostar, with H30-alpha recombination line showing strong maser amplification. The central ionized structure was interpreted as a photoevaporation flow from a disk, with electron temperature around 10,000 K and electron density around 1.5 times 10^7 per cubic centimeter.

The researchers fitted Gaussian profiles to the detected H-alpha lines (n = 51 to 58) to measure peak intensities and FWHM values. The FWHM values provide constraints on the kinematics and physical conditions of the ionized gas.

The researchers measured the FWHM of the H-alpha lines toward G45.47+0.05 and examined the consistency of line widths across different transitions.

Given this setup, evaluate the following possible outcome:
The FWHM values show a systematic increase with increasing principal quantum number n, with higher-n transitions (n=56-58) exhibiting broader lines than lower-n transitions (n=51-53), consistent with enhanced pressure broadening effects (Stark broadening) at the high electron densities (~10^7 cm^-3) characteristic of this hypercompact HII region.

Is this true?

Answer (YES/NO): NO